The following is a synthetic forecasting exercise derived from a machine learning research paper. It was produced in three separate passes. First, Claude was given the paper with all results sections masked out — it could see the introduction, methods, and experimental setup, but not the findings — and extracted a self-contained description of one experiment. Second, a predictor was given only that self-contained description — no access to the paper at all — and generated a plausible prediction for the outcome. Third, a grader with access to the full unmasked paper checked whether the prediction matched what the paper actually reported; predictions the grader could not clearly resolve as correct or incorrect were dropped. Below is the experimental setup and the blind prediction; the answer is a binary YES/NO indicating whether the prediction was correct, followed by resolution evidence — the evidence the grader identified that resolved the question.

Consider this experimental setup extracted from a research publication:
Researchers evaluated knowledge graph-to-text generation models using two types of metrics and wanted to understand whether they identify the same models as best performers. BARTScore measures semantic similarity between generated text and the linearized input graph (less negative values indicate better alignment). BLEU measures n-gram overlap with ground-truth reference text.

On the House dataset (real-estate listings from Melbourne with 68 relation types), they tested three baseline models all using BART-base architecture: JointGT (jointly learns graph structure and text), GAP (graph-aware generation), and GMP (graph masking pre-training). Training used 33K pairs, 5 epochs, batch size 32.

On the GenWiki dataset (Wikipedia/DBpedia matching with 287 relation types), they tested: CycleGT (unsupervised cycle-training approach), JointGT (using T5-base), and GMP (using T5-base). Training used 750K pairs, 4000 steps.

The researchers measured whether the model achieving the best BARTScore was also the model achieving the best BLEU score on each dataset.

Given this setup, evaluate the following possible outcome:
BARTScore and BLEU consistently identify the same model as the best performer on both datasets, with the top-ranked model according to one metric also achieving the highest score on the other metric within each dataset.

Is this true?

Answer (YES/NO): NO